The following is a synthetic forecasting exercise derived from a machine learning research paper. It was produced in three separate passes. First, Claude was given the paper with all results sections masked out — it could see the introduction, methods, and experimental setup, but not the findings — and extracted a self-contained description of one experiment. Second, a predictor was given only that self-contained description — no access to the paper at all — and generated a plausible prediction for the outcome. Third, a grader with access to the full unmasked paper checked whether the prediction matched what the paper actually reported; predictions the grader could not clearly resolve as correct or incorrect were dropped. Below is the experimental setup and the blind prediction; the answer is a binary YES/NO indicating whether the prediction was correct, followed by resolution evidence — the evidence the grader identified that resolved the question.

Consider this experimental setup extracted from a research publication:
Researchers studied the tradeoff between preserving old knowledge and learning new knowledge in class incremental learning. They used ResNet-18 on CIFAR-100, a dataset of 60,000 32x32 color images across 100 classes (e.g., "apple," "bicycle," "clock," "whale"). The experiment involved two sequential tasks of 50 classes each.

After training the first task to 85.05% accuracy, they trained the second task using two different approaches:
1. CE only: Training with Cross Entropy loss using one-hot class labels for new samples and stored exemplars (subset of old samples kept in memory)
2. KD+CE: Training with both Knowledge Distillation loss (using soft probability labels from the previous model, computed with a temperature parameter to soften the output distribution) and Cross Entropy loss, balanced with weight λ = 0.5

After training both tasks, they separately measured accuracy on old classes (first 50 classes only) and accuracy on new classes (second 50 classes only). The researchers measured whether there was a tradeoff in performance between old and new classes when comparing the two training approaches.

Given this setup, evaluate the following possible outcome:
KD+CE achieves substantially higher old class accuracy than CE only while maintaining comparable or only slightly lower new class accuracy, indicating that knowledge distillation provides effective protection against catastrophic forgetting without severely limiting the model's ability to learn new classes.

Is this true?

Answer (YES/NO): NO